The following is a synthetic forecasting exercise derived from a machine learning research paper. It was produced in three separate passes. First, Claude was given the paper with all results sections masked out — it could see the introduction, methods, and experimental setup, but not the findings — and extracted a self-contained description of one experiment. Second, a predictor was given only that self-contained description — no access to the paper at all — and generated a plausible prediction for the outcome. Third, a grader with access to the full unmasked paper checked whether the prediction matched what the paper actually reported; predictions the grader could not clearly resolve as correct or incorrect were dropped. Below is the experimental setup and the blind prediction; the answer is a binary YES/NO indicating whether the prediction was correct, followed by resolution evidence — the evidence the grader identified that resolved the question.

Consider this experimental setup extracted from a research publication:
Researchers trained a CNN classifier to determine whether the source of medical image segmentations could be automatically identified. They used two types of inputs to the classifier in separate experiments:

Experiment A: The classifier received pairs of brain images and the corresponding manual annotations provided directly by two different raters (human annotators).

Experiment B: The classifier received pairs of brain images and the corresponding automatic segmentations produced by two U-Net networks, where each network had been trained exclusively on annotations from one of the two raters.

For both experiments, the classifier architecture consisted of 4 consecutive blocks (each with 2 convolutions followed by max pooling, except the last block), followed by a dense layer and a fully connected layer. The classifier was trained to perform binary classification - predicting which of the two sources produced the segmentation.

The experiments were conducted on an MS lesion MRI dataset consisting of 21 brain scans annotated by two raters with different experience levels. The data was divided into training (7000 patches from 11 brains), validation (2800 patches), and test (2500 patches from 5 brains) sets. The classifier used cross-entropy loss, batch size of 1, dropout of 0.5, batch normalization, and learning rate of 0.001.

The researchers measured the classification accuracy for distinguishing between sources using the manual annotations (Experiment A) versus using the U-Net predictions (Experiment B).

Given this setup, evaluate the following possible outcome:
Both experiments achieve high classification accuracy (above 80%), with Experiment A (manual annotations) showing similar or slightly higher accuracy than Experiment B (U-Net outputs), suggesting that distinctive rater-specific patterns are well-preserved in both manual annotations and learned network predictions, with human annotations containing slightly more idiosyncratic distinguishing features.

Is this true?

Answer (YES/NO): NO